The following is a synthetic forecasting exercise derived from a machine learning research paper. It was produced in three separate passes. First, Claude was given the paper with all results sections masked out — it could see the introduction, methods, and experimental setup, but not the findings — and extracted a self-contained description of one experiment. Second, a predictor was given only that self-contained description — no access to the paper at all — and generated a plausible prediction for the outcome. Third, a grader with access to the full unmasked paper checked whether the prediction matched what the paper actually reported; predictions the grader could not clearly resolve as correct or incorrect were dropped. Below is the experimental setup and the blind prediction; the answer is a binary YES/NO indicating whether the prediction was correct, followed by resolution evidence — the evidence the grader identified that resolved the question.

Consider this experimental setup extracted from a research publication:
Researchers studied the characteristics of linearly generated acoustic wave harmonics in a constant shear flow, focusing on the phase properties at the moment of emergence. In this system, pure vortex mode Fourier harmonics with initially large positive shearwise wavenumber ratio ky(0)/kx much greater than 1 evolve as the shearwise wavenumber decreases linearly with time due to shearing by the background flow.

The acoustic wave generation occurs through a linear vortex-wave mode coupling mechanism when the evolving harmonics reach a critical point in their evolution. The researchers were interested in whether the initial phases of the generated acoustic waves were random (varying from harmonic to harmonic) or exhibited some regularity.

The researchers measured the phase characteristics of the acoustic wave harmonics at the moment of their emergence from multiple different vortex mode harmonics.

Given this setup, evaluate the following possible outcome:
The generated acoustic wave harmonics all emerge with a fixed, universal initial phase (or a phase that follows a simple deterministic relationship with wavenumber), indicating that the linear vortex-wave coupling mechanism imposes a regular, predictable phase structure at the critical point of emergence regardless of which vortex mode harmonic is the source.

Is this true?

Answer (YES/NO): YES